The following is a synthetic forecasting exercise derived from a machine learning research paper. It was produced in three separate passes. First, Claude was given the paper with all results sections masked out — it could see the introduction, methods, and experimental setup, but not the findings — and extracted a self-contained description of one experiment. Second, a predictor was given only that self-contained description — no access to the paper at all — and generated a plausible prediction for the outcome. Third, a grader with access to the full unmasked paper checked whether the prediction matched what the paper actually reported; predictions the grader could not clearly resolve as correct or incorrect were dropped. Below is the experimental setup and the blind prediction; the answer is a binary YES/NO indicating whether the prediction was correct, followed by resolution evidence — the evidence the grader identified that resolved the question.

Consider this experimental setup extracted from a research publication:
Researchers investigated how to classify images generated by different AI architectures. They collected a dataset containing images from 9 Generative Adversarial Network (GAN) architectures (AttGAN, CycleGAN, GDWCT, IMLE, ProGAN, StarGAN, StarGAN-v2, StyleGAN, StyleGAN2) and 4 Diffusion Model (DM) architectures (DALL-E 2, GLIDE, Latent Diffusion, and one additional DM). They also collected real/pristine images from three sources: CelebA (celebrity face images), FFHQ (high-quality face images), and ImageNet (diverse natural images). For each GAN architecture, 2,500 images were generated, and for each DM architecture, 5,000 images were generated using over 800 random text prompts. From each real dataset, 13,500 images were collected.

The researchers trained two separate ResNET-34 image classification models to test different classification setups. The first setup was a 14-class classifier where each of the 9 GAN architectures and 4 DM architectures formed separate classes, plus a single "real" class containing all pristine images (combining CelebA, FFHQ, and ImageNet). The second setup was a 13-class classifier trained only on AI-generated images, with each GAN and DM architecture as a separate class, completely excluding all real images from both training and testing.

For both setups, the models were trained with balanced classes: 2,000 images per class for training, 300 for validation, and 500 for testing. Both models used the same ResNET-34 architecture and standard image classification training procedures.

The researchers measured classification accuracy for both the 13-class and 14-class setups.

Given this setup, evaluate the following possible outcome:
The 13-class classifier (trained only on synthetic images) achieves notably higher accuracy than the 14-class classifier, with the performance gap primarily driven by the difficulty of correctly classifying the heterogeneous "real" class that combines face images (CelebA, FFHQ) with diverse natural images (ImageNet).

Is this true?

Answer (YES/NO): NO